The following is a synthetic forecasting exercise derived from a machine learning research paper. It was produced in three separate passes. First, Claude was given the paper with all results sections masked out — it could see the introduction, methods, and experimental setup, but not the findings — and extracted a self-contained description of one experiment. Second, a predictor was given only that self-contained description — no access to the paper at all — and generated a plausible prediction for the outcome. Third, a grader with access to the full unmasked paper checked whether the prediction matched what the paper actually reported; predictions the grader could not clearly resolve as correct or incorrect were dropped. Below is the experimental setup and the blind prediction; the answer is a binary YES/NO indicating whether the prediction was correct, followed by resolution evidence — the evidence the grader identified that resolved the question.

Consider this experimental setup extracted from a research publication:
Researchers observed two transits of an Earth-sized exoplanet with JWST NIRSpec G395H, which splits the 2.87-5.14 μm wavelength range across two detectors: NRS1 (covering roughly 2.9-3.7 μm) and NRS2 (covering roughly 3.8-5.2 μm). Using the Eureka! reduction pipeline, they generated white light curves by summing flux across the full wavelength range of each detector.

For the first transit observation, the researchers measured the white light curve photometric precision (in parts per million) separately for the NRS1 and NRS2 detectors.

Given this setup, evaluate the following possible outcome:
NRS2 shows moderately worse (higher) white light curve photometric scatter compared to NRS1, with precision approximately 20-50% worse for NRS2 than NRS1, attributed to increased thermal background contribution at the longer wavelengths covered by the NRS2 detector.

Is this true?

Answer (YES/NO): YES